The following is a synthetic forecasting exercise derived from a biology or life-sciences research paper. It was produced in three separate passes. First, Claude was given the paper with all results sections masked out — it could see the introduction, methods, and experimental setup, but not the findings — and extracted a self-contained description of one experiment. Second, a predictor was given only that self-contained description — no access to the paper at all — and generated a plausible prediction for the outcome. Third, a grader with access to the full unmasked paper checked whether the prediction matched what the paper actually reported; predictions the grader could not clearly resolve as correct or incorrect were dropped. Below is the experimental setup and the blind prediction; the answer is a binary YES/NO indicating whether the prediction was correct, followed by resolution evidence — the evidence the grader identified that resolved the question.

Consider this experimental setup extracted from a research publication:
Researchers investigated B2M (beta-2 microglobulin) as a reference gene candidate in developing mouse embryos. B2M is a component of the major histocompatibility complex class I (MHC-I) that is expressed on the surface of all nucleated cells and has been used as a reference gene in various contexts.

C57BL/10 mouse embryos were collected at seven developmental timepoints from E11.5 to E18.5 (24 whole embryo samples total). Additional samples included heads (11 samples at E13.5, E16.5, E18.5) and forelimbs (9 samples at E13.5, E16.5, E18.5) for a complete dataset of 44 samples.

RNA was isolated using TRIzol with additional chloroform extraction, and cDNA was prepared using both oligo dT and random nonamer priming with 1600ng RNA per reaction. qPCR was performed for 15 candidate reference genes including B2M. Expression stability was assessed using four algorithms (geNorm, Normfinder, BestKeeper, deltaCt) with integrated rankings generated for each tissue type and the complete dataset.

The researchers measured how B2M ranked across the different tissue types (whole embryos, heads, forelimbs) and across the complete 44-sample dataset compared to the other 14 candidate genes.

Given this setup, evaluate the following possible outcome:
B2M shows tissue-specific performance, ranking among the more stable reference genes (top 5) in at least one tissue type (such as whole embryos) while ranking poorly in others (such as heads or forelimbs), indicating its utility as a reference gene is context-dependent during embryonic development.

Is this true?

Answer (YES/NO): NO